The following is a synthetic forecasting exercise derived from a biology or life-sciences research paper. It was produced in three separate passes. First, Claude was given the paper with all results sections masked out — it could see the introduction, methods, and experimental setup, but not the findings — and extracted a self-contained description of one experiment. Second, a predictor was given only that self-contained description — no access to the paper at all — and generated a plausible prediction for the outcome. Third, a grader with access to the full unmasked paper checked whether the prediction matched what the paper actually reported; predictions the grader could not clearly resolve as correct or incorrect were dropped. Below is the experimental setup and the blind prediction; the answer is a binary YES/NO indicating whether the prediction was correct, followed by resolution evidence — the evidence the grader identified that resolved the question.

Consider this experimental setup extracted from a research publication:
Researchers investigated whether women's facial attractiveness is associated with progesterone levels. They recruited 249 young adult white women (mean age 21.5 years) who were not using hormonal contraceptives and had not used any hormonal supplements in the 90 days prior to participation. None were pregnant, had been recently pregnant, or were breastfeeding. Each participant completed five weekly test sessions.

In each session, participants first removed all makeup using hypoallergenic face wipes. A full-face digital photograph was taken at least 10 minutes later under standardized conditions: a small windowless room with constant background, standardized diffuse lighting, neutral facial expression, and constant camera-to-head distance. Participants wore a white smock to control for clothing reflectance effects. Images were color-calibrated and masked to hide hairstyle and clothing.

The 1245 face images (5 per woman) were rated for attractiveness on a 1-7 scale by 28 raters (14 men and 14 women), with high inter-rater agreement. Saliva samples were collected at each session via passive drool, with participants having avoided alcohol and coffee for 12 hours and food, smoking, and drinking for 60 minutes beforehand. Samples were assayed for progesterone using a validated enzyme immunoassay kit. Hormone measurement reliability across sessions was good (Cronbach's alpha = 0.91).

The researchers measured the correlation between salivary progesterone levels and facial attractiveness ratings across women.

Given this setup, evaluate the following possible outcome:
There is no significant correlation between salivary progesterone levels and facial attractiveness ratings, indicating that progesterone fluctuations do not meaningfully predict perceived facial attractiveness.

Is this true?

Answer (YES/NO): YES